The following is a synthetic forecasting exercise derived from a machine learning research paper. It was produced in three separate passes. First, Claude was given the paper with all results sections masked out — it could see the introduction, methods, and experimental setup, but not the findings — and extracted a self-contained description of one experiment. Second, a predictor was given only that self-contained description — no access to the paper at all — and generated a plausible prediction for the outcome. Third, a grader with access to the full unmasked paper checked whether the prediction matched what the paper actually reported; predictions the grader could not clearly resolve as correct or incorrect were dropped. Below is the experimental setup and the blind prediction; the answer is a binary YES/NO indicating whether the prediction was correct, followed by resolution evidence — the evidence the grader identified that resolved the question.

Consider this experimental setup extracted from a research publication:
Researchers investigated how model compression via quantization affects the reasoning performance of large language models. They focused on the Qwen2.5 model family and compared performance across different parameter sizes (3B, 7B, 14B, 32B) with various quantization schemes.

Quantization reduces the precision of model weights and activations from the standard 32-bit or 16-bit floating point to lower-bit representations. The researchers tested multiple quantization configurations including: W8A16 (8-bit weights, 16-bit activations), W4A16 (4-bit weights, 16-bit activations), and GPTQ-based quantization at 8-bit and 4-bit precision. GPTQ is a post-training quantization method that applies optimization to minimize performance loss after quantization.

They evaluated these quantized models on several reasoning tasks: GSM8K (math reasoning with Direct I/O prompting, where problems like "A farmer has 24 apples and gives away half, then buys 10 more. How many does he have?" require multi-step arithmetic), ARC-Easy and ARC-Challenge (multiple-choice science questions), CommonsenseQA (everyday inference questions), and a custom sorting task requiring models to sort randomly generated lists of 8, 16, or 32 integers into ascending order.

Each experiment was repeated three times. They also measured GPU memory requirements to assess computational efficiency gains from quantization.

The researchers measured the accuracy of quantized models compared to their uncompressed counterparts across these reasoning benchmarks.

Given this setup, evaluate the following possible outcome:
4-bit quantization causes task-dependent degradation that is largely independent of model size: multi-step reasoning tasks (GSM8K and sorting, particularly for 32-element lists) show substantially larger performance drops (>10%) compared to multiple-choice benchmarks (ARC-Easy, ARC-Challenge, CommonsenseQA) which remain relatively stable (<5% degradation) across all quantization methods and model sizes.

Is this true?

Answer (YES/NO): NO